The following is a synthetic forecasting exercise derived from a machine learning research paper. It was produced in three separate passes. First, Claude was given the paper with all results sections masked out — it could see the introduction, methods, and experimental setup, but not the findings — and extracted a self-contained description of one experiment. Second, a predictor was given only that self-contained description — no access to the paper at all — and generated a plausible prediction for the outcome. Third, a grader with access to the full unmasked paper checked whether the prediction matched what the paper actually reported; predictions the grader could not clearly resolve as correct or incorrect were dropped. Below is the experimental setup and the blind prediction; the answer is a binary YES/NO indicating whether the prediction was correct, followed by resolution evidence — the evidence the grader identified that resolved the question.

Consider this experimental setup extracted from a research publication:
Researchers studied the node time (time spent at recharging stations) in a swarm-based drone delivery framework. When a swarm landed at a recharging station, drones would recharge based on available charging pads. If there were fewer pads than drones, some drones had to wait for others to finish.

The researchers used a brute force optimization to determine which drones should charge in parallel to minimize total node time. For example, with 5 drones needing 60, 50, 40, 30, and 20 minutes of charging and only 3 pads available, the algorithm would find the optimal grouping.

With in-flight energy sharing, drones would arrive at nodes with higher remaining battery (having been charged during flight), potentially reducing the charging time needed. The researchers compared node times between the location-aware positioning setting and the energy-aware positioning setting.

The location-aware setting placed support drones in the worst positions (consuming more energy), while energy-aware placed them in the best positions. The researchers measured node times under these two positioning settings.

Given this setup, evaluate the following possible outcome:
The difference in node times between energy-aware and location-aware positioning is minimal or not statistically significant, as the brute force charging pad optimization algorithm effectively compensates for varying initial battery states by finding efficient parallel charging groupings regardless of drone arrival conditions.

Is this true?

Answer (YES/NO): NO